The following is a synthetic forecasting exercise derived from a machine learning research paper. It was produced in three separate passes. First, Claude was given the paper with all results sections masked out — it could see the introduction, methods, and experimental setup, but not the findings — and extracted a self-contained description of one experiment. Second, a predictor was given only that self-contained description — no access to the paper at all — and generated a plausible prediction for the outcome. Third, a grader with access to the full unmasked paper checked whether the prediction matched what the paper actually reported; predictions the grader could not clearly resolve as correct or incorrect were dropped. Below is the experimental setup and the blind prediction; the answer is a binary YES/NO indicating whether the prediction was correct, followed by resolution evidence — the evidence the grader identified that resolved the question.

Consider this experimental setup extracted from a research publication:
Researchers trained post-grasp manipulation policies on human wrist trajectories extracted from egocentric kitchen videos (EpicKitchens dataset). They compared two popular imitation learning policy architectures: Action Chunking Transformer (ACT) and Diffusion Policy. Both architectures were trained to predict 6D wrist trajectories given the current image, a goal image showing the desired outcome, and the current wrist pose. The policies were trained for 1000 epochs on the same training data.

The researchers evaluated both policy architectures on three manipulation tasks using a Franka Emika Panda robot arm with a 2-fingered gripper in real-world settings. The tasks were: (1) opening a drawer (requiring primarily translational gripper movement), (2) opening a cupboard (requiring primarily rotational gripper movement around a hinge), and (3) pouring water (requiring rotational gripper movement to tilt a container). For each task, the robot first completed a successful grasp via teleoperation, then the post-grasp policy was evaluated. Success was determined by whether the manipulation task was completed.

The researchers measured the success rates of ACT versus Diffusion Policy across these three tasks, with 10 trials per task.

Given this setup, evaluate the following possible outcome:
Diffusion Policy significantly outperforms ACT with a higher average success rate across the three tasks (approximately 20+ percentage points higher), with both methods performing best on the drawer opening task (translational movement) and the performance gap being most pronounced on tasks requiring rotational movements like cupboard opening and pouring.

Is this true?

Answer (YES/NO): NO